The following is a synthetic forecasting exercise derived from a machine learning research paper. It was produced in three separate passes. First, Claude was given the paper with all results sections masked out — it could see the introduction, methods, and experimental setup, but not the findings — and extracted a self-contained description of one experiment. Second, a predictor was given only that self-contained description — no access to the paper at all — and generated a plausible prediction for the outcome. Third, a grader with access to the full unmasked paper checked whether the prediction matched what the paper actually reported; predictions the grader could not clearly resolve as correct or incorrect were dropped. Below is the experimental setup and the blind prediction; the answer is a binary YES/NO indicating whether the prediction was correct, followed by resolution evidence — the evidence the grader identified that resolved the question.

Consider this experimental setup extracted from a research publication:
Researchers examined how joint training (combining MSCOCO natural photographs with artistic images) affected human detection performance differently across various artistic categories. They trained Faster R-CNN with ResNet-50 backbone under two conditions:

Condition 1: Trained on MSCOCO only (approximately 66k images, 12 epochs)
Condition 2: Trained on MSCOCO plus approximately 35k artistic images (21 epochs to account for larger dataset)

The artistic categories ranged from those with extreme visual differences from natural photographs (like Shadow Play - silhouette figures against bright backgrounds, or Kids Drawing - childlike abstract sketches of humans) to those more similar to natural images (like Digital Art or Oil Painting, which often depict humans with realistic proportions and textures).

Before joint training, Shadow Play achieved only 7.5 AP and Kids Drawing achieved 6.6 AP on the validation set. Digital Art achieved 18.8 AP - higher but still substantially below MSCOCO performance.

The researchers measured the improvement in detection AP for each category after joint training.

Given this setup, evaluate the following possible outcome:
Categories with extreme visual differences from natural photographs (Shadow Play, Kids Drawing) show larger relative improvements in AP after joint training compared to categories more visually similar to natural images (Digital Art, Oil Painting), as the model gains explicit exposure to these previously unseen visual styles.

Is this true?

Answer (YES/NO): YES